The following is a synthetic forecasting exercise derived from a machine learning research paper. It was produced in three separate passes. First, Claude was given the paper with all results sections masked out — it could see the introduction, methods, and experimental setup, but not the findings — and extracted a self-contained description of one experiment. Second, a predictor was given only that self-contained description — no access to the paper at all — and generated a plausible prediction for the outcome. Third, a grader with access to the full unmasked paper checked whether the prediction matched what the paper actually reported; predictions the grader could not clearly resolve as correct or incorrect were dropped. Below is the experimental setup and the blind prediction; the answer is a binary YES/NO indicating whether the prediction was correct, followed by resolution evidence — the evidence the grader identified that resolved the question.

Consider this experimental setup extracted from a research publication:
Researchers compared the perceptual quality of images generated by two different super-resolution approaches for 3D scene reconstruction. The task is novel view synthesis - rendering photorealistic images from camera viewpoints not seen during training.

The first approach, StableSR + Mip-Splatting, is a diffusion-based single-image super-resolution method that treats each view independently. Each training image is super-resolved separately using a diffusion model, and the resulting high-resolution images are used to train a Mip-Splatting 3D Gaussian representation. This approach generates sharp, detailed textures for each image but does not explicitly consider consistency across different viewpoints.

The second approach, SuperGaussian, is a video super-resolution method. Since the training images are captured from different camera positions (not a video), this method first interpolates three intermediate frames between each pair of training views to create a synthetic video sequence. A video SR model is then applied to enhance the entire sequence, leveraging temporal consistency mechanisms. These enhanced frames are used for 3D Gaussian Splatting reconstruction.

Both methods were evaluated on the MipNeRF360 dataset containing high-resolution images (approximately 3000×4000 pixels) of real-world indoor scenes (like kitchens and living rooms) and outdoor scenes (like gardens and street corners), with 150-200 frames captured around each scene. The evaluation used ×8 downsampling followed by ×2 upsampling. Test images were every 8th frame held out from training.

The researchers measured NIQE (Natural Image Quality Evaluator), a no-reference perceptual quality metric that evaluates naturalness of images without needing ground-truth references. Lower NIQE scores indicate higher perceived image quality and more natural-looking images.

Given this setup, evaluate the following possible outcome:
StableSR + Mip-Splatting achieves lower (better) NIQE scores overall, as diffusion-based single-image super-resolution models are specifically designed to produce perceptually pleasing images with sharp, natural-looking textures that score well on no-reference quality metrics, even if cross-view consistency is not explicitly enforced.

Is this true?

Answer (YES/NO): NO